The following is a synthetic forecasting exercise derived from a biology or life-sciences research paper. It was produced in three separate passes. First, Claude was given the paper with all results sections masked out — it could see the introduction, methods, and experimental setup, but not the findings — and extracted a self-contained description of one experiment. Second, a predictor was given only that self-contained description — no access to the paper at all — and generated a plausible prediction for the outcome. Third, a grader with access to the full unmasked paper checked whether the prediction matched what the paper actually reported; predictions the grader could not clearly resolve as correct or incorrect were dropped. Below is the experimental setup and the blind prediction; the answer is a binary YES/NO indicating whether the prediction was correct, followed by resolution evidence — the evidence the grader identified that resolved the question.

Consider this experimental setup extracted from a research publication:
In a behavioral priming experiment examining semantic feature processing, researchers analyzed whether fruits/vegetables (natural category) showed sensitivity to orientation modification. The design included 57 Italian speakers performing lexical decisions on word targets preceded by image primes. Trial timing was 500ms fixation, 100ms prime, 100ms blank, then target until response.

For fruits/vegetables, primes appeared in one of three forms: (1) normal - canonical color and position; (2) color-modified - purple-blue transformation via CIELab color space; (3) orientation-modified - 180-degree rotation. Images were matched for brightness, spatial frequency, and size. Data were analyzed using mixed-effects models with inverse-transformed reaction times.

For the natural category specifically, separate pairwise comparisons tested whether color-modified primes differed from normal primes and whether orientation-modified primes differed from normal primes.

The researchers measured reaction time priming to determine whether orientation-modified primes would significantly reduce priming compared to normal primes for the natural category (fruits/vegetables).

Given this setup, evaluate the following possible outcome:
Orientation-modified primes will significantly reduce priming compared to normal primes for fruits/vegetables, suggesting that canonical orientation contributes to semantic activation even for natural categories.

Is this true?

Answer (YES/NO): NO